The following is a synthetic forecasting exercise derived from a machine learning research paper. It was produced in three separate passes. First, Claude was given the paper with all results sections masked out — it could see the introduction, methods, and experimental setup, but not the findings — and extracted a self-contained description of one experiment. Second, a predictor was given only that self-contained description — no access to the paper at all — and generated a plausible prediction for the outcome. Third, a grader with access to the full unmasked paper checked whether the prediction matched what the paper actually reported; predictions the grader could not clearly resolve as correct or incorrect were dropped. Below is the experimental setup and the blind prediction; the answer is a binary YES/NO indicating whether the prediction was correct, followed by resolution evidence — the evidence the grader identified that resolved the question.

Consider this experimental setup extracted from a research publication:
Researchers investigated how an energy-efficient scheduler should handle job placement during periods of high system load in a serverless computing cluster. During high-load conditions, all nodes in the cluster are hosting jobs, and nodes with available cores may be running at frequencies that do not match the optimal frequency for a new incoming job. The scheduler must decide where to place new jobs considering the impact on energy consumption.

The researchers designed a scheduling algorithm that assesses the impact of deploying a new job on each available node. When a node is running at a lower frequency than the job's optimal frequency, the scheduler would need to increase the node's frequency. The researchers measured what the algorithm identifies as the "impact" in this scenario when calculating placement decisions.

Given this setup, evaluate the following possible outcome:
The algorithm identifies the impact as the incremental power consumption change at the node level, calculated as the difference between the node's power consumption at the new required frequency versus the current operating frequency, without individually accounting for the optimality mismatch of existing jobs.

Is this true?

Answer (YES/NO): NO